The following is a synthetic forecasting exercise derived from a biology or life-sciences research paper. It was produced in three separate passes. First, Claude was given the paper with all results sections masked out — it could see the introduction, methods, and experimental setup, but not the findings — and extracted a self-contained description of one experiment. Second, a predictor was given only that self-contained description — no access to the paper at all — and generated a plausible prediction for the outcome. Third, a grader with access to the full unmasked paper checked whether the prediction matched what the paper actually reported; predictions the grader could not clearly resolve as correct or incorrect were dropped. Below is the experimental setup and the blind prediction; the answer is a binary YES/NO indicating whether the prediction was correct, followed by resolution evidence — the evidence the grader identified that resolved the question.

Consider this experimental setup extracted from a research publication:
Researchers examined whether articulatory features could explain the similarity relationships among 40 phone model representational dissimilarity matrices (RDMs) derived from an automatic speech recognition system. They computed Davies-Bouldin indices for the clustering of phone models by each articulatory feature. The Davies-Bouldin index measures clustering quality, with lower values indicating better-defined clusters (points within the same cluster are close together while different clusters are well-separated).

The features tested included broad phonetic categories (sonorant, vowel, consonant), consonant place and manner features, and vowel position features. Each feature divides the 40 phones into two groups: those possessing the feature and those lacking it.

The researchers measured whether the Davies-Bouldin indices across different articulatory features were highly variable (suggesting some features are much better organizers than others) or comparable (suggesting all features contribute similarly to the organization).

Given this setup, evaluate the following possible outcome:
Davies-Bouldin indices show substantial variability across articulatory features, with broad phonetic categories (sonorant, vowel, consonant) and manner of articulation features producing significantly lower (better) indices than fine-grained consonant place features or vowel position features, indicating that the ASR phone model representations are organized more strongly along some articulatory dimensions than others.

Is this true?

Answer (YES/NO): NO